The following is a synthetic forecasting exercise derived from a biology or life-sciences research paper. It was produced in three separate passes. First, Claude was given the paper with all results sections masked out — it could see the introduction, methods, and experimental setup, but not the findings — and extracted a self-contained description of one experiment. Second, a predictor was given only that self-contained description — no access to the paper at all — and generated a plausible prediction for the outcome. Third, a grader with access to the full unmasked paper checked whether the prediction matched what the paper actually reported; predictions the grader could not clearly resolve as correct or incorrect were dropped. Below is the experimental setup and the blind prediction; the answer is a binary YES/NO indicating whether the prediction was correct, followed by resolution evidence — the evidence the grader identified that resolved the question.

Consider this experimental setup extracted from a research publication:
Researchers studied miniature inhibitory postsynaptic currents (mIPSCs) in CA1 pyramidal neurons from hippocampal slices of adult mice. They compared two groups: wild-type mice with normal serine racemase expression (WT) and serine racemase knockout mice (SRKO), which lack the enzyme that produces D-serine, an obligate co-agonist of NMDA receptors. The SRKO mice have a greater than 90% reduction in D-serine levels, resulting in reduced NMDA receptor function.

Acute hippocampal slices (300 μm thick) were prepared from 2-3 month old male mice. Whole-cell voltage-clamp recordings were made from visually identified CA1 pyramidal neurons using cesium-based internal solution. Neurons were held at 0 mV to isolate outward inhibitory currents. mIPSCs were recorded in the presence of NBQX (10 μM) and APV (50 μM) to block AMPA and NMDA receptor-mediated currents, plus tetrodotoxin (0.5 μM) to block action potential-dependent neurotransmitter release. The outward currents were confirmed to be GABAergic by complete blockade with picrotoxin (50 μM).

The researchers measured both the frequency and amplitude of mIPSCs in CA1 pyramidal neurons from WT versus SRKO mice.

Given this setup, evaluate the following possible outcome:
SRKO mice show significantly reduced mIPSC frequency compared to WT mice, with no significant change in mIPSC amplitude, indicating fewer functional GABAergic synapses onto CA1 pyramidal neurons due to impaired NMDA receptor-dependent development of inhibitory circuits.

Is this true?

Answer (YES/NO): NO